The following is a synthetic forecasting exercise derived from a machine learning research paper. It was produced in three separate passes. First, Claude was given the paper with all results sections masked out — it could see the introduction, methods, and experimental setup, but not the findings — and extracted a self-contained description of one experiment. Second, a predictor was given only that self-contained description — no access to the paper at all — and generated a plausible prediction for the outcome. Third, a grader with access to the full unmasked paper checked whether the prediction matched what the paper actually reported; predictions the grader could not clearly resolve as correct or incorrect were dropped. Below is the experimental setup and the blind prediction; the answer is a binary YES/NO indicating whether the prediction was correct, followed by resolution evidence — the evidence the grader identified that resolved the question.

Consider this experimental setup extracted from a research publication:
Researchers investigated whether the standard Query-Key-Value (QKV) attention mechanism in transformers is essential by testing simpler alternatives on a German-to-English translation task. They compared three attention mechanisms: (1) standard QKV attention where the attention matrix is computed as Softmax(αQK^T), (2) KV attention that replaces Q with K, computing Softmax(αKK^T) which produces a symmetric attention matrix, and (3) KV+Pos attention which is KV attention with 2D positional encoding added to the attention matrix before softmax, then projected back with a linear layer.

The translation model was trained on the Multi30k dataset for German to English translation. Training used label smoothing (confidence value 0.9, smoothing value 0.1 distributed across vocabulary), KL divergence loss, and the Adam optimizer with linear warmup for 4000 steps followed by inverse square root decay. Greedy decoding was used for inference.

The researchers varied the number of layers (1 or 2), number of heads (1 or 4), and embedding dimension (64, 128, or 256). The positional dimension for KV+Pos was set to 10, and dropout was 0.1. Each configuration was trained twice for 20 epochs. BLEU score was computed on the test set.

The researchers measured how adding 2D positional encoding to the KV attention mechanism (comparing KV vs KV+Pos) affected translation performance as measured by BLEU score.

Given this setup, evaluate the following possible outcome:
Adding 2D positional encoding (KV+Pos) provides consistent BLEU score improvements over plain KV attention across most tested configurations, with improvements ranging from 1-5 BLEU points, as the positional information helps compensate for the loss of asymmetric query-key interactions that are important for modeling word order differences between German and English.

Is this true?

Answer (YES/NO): NO